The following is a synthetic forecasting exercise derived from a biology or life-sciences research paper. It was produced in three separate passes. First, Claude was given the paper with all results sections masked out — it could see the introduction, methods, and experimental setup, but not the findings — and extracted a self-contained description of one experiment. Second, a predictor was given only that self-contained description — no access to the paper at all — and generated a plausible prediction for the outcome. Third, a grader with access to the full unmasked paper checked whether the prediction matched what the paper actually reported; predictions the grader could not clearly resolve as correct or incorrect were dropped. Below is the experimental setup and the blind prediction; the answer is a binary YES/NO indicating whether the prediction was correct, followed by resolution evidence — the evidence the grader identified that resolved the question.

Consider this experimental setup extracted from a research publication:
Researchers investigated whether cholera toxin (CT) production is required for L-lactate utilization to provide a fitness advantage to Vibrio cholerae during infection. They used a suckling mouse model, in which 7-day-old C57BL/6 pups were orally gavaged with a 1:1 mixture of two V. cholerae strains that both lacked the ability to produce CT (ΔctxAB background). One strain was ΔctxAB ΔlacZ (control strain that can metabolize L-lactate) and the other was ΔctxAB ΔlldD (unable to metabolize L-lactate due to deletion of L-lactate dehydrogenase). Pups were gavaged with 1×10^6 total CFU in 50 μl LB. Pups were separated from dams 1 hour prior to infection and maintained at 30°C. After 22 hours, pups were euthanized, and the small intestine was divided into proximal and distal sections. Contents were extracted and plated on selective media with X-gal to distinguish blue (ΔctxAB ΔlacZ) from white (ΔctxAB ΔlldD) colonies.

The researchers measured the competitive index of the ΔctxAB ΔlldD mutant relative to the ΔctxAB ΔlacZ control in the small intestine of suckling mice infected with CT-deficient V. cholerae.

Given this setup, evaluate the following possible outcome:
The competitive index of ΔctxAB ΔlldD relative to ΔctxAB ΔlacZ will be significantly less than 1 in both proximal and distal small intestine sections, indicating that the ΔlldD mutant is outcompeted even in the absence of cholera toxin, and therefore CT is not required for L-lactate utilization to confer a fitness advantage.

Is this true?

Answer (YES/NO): NO